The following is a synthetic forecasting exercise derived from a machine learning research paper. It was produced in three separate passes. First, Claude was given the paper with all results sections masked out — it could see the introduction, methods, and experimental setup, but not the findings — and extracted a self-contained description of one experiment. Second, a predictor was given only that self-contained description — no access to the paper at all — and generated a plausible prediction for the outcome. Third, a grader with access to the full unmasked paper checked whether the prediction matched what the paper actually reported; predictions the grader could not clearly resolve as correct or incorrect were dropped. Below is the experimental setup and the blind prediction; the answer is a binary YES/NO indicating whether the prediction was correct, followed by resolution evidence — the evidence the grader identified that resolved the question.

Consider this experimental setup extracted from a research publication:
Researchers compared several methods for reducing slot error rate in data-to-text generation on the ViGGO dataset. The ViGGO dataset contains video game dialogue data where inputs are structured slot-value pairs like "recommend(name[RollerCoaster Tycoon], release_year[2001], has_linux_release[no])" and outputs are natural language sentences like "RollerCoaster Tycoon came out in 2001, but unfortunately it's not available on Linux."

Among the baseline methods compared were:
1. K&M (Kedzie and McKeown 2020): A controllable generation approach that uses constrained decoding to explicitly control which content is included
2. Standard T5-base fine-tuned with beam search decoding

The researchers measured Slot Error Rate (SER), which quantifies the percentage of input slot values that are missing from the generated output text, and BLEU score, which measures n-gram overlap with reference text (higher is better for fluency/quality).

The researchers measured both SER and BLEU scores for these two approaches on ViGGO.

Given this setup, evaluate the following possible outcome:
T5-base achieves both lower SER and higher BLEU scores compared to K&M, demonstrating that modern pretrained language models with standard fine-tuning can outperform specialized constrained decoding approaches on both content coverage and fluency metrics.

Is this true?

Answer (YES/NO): NO